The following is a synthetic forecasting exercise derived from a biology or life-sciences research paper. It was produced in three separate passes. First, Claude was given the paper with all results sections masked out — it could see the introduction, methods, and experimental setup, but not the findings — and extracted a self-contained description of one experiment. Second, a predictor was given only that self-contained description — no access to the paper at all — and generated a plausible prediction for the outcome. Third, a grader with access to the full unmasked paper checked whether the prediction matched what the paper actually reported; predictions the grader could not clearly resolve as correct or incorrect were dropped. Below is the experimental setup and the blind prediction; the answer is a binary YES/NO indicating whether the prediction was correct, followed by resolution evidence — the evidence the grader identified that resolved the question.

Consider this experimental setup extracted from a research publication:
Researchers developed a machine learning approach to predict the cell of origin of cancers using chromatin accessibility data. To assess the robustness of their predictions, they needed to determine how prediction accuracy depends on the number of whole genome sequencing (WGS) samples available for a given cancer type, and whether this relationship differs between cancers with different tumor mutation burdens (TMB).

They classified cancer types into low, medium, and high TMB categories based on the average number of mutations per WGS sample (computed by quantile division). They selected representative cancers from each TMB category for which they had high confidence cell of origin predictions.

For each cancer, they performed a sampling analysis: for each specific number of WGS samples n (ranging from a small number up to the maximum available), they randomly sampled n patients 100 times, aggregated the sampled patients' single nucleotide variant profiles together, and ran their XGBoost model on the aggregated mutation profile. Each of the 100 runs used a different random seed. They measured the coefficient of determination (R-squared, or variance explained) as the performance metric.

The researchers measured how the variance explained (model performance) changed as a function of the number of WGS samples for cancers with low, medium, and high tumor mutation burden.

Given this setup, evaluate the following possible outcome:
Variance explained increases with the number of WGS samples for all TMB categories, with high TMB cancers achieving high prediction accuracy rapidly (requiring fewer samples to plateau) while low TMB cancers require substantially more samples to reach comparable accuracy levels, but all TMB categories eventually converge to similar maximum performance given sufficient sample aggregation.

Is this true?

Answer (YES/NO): YES